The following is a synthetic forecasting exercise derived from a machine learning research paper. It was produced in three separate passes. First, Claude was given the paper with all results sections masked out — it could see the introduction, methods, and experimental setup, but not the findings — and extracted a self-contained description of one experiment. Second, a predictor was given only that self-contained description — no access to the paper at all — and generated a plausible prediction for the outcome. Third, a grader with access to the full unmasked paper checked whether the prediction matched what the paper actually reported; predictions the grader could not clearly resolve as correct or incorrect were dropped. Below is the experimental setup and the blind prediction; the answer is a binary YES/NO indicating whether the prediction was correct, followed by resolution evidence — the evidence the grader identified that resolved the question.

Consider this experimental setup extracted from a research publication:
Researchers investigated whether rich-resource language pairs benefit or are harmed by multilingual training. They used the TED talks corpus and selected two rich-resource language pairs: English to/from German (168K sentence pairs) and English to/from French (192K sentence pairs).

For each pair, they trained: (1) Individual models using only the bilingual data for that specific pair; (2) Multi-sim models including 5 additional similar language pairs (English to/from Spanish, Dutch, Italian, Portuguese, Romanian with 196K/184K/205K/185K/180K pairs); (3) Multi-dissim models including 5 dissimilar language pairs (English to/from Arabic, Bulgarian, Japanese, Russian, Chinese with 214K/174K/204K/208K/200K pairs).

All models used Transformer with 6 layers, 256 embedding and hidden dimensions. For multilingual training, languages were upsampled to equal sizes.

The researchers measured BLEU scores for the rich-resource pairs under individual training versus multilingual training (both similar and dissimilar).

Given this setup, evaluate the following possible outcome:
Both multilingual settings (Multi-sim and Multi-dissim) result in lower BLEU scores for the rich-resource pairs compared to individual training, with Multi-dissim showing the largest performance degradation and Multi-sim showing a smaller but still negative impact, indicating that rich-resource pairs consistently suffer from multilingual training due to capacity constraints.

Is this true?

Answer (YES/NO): YES